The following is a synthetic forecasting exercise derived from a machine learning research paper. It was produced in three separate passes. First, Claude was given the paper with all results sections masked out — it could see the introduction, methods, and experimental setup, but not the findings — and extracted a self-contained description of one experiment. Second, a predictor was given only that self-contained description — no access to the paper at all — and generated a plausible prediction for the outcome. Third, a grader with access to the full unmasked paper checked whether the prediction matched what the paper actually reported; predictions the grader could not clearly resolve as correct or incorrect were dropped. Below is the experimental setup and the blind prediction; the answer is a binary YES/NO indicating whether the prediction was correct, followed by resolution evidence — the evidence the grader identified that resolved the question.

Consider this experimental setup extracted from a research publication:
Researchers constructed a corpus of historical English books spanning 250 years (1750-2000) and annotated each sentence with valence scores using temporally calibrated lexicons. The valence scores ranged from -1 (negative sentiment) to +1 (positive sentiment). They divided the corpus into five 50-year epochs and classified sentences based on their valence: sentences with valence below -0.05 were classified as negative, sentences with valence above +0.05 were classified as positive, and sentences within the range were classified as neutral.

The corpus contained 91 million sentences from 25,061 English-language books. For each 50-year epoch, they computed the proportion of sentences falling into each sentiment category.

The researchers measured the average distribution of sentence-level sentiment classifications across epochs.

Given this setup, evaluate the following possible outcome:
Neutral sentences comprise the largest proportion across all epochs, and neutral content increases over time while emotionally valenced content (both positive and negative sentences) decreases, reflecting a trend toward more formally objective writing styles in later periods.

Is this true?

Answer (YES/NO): NO